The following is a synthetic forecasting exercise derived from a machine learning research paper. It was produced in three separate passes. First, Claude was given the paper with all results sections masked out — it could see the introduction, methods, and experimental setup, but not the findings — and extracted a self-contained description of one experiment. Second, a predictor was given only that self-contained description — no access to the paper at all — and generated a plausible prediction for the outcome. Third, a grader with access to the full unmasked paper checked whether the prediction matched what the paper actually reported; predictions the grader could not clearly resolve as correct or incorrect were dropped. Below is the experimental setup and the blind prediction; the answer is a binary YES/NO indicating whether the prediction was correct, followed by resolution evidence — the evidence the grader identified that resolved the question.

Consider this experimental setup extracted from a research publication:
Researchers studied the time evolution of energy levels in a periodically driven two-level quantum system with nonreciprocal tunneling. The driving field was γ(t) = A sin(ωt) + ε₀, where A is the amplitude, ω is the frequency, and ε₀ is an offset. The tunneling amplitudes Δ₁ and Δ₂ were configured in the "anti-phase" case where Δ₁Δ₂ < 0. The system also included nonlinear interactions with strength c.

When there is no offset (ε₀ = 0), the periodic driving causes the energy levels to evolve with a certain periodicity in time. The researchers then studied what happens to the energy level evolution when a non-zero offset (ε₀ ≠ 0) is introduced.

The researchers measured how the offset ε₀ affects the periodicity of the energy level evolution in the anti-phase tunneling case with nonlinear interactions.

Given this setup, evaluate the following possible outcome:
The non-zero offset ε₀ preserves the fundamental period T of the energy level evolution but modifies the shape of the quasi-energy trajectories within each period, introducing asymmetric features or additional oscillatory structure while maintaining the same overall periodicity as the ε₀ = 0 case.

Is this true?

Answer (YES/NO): NO